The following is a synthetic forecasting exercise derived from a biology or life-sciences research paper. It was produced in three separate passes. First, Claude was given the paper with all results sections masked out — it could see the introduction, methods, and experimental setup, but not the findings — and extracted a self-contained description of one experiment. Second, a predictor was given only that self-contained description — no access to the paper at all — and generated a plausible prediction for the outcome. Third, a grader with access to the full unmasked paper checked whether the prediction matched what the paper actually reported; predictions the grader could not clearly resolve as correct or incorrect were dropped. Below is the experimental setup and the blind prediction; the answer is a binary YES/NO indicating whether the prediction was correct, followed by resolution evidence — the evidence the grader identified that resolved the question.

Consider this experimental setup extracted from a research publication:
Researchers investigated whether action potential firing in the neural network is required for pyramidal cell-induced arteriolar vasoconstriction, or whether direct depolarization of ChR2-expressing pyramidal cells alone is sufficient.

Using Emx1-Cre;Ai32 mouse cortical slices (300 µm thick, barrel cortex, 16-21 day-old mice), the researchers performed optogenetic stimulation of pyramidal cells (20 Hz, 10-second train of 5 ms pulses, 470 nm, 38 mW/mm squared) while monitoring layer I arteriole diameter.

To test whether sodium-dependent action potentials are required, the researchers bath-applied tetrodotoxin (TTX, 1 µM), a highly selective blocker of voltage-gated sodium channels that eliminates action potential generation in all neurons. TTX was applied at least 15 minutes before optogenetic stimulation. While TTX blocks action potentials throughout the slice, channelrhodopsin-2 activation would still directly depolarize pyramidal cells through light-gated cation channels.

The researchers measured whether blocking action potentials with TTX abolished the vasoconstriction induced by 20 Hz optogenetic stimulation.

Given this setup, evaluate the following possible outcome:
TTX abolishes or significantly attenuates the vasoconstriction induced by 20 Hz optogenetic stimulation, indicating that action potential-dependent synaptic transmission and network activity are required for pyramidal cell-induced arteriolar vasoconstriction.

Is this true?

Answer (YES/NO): YES